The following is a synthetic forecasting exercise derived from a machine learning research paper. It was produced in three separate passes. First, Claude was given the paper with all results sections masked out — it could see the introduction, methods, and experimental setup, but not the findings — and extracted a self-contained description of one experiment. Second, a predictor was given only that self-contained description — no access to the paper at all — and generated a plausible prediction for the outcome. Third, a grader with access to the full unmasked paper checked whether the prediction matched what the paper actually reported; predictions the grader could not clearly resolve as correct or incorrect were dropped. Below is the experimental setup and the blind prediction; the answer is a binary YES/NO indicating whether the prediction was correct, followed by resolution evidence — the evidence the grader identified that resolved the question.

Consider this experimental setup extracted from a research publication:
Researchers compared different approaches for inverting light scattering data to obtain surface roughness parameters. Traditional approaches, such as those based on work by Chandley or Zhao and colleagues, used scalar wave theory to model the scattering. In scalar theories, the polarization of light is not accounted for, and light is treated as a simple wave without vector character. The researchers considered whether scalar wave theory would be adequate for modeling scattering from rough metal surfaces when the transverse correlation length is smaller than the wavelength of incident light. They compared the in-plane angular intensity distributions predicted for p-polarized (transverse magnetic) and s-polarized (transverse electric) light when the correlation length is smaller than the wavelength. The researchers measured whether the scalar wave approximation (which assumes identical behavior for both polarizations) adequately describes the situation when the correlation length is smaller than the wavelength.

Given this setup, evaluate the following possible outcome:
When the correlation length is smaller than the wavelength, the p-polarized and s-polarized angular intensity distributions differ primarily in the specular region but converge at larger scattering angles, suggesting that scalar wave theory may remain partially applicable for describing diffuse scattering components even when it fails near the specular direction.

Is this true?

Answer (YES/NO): NO